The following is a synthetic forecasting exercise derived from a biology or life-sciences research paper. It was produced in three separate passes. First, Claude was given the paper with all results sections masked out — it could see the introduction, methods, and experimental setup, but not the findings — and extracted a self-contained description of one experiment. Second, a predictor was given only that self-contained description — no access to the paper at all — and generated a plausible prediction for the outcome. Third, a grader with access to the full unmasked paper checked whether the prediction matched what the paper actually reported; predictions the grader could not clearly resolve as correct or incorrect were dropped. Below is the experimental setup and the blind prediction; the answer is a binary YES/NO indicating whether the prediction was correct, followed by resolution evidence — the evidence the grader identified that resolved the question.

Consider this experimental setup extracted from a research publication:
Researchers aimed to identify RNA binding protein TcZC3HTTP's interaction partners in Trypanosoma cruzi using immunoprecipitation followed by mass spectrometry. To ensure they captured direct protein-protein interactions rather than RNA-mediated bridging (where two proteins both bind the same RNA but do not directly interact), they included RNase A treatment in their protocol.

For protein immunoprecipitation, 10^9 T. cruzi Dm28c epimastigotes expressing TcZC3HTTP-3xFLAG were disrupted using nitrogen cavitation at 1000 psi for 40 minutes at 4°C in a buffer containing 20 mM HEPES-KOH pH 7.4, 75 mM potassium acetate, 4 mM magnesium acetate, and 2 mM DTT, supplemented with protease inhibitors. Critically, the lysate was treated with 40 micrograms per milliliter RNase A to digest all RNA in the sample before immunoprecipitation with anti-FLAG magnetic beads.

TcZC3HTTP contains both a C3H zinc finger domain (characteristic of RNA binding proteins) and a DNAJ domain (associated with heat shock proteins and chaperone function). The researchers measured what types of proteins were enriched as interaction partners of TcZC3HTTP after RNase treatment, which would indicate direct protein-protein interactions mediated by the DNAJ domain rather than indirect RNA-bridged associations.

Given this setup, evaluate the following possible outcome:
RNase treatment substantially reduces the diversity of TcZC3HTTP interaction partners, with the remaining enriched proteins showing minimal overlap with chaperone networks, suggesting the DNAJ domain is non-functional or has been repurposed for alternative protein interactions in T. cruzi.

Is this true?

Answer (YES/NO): NO